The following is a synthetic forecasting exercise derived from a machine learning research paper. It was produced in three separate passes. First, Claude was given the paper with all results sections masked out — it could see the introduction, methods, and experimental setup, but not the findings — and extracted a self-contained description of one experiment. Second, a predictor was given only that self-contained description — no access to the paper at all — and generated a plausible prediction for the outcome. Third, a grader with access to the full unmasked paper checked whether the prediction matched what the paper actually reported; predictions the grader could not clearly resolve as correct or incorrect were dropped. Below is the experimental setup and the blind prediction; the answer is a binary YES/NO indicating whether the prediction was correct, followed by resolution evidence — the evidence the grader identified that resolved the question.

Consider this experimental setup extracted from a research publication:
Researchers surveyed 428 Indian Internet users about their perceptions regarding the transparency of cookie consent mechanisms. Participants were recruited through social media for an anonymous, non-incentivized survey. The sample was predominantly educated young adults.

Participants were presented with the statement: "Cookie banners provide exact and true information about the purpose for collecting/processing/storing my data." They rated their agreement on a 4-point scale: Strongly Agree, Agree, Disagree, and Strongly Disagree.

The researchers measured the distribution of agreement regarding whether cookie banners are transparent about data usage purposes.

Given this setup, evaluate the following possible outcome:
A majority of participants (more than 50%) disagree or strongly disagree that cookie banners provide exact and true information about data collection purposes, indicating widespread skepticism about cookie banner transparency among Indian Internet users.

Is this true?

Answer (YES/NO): YES